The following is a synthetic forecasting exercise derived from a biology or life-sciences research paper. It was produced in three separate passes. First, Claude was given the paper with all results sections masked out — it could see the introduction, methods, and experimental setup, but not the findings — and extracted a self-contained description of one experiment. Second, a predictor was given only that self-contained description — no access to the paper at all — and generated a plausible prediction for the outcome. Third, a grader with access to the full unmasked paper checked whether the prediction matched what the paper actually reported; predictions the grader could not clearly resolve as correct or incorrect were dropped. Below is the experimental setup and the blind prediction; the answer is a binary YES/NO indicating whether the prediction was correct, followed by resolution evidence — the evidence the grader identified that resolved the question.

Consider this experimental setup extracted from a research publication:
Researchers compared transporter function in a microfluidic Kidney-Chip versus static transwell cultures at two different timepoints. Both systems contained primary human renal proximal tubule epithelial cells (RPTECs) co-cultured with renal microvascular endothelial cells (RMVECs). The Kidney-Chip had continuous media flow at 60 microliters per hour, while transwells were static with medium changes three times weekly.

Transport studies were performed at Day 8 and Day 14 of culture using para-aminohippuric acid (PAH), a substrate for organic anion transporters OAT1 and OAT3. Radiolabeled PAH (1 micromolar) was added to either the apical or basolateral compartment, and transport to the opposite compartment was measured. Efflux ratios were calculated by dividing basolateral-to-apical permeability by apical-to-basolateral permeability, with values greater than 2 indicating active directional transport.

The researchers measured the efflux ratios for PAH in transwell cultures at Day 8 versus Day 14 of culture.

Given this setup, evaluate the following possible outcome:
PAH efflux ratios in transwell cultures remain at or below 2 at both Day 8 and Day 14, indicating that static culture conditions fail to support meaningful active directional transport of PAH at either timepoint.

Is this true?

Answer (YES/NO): YES